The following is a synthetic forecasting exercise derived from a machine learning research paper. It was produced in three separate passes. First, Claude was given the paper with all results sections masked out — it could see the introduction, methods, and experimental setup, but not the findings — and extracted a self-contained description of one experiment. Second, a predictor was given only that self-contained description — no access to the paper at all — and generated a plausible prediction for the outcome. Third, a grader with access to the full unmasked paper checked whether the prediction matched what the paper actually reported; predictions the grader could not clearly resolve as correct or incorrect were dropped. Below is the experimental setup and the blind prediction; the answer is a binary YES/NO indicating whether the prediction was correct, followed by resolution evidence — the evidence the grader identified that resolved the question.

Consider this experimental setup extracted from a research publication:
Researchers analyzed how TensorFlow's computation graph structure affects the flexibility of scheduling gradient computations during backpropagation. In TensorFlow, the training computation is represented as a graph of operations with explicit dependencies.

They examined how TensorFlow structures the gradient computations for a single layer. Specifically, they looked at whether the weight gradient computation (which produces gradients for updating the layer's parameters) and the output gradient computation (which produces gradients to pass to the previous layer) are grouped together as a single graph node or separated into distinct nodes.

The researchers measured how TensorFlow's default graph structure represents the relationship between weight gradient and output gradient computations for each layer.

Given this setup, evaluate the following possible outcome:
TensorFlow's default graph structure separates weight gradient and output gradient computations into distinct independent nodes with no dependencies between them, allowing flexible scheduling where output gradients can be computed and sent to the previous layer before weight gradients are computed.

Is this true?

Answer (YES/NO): NO